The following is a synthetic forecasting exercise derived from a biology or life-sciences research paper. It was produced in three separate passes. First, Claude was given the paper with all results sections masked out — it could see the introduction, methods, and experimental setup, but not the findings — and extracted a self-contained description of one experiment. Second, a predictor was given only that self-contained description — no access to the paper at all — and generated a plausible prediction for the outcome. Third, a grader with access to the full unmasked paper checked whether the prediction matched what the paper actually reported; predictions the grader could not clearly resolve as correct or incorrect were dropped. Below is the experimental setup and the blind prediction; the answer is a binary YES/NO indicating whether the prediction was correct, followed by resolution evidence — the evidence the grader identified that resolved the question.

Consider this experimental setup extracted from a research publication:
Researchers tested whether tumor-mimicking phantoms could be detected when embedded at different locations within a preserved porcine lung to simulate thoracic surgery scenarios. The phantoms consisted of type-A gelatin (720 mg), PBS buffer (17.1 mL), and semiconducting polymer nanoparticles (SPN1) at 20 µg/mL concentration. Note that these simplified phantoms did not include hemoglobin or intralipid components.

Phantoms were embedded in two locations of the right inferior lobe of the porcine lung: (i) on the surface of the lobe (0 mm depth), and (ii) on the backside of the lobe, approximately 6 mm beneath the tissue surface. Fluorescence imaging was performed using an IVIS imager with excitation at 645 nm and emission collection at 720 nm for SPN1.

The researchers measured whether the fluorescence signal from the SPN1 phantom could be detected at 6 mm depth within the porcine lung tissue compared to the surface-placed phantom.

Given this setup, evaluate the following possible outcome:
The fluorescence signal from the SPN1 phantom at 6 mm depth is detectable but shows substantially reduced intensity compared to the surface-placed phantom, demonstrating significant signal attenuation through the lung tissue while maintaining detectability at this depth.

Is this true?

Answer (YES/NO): YES